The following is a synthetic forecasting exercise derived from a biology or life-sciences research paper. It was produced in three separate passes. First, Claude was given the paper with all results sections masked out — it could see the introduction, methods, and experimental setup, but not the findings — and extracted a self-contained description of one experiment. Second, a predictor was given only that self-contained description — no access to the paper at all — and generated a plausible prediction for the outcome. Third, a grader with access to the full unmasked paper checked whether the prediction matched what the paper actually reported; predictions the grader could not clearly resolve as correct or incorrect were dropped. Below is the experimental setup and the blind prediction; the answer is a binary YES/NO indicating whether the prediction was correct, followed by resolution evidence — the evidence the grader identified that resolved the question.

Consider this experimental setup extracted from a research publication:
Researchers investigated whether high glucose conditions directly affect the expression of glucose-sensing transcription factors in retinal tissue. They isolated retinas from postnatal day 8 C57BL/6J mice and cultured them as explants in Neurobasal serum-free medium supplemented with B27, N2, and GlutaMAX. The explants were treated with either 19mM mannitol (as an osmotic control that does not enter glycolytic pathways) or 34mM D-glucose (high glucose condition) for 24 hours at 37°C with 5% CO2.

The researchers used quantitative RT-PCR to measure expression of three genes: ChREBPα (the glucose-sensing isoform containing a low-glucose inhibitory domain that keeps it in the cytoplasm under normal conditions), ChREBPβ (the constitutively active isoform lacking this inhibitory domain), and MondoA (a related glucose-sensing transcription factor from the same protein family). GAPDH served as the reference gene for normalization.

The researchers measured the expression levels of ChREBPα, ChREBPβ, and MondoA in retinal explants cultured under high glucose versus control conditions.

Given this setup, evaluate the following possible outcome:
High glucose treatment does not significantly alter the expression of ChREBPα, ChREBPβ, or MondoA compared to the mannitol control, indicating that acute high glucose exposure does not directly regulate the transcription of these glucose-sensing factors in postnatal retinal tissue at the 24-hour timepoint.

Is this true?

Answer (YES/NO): NO